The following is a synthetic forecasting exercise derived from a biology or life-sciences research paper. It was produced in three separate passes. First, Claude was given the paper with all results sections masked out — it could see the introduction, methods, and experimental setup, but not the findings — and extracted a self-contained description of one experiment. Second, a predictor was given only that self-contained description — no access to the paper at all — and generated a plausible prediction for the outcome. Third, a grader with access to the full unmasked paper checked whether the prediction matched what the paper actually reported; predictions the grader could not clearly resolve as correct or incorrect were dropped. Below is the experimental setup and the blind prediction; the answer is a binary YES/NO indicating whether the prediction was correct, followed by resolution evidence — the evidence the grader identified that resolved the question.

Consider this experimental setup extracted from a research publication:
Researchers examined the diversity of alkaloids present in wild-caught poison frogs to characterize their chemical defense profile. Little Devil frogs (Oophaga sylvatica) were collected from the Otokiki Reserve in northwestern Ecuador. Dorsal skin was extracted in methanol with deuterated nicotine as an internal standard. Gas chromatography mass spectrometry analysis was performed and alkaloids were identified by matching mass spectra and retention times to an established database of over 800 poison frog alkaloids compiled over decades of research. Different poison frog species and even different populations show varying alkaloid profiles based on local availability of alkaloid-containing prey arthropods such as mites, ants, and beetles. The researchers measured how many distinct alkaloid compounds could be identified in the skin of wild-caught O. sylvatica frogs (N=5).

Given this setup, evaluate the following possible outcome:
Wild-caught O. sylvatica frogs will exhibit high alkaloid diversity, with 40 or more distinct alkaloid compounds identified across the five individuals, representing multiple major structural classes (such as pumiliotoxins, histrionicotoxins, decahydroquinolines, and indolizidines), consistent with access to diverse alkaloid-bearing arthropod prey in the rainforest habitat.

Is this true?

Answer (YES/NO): NO